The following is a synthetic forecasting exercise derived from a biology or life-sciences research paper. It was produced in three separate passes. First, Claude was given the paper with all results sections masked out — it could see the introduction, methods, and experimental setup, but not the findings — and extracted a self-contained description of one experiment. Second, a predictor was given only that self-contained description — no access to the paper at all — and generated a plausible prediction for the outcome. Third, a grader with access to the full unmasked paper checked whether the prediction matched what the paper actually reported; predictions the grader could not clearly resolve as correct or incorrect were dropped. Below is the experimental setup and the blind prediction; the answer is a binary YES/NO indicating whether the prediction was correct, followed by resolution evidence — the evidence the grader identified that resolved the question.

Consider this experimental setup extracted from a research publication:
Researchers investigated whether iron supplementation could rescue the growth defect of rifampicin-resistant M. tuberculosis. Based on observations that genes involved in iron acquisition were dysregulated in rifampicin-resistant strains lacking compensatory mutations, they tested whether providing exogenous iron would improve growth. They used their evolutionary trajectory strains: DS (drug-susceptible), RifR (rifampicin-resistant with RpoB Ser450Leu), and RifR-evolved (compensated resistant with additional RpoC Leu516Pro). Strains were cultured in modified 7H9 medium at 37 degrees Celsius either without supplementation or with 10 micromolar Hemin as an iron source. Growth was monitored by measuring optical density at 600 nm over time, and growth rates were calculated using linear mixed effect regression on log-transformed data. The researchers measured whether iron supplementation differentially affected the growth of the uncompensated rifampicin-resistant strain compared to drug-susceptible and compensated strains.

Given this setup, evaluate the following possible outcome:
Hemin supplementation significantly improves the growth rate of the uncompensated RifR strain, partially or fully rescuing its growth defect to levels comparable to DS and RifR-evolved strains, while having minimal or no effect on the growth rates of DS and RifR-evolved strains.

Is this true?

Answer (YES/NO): NO